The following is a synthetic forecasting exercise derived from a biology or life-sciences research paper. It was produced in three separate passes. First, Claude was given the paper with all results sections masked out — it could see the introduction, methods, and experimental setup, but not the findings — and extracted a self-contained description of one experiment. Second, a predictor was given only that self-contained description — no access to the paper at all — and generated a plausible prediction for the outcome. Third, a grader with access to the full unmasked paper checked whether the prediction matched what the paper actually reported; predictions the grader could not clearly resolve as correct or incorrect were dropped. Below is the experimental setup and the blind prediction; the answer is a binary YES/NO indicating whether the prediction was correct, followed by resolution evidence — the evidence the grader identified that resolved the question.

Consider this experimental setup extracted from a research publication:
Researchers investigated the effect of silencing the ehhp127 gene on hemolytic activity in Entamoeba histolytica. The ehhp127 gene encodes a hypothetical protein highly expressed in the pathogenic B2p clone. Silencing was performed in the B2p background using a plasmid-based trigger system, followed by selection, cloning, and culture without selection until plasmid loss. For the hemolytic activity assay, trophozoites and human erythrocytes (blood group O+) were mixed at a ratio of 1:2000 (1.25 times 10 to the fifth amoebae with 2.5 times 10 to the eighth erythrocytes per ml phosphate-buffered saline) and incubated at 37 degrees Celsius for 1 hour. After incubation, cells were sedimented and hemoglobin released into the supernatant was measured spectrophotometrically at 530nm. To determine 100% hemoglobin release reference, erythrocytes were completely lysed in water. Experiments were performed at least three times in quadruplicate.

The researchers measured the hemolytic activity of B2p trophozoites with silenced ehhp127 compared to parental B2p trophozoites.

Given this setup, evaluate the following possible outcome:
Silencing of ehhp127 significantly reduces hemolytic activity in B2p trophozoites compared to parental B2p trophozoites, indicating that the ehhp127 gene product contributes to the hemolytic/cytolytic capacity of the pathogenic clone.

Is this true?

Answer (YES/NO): YES